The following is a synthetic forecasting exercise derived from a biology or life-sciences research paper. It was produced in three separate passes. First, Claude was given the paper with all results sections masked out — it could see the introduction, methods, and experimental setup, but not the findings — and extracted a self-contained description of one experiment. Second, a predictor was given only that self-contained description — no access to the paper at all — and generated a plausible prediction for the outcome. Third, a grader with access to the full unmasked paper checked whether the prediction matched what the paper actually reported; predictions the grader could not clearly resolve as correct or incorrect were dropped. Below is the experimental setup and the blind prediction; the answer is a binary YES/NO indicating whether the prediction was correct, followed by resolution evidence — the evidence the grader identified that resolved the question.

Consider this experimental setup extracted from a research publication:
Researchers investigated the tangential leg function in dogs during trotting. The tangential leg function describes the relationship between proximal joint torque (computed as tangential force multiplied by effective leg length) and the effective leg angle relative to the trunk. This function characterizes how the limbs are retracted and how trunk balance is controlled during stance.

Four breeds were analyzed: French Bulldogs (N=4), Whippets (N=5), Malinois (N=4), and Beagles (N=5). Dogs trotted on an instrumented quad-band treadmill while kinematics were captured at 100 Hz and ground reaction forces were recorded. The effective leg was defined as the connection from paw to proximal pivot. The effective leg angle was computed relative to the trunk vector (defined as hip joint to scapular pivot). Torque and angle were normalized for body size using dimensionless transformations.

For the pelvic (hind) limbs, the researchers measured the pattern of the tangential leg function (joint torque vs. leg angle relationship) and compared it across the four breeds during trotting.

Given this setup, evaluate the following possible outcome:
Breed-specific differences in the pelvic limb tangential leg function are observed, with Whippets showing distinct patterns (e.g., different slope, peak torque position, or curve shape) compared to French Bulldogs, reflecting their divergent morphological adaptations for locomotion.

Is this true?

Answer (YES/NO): NO